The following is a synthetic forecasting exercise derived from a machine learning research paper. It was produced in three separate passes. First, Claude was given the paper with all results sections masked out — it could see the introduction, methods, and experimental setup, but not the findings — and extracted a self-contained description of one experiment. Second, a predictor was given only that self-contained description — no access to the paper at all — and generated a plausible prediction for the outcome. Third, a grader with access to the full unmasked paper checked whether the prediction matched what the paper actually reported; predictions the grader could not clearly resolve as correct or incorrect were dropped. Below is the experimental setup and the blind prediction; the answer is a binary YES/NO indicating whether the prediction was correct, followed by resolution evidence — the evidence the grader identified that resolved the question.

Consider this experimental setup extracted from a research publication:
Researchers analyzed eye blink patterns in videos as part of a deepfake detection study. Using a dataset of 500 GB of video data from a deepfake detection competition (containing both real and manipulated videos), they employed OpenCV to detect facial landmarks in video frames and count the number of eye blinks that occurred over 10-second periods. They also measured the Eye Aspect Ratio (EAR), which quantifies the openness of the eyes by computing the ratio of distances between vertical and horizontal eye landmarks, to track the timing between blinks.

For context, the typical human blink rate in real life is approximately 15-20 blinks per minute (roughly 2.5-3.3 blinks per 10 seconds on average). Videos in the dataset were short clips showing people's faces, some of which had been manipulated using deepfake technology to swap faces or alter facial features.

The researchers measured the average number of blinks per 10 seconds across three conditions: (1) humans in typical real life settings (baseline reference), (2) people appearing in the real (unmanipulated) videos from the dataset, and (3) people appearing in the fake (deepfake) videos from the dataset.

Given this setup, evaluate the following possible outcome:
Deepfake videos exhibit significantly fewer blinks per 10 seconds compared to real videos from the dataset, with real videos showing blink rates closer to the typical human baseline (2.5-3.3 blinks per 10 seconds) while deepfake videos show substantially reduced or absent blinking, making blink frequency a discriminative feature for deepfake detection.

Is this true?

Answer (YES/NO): NO